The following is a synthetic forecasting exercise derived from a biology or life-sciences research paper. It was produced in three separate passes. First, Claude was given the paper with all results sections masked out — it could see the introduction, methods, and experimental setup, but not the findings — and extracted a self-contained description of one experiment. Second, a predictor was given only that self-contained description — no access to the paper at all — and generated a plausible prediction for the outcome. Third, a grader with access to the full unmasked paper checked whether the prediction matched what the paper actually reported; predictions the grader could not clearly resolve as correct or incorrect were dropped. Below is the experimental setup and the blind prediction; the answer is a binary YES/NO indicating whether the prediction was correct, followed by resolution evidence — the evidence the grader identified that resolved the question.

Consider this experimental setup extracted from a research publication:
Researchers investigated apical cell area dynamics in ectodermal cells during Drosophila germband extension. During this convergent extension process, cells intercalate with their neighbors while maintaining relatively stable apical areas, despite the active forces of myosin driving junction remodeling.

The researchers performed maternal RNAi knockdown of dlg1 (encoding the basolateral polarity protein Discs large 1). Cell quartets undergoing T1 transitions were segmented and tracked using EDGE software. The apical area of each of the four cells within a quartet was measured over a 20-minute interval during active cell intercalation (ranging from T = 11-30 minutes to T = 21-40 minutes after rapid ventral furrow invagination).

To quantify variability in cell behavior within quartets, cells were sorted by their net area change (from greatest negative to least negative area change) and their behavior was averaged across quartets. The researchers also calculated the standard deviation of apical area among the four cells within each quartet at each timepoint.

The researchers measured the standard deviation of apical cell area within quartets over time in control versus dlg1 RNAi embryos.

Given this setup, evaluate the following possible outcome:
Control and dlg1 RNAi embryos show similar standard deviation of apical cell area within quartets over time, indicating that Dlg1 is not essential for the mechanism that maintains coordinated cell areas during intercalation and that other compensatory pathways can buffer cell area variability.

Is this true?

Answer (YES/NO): NO